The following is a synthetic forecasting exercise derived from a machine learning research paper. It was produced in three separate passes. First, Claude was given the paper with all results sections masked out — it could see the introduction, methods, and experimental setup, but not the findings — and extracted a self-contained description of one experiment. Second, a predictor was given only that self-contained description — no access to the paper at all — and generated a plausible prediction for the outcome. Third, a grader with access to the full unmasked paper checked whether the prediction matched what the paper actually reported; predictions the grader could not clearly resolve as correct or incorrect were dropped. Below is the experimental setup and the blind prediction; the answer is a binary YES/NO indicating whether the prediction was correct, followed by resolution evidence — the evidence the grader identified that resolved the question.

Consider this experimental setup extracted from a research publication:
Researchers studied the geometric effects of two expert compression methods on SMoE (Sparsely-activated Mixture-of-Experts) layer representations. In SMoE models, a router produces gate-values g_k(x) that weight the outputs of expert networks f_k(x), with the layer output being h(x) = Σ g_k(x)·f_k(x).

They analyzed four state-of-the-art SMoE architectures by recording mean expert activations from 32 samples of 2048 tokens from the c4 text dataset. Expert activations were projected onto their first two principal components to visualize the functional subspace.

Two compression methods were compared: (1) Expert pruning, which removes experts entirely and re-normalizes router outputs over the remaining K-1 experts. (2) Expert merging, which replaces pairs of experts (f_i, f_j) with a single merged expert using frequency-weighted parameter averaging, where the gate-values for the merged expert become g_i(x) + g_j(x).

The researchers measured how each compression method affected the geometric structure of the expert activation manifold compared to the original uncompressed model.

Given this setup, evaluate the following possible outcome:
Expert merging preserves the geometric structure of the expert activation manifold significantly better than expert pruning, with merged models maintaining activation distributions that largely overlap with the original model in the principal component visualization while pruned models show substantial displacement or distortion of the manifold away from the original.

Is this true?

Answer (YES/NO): NO